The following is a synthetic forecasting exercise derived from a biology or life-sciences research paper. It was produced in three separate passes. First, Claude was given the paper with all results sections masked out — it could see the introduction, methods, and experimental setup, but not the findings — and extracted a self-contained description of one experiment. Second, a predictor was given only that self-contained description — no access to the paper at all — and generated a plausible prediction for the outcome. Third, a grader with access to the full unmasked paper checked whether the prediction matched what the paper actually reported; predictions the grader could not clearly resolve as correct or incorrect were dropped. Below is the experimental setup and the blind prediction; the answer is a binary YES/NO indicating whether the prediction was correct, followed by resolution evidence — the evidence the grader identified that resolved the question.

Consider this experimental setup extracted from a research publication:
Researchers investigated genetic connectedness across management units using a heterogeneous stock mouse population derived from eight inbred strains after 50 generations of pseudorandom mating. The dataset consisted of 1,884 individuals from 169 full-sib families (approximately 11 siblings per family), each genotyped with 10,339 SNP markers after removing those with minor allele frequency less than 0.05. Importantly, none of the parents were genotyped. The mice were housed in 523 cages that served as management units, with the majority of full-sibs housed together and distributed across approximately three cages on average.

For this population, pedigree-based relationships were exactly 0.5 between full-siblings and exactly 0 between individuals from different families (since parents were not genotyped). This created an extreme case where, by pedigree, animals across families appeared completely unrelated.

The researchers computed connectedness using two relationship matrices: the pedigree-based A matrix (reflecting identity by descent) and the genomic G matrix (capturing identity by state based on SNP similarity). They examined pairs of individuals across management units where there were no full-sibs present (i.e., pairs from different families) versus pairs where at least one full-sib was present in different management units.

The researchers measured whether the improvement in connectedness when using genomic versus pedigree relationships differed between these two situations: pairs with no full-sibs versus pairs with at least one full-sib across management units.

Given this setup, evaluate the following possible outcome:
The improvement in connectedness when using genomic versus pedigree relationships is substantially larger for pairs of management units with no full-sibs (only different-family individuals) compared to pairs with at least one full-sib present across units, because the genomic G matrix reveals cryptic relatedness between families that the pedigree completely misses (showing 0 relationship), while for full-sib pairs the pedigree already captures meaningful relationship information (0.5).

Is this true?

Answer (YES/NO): NO